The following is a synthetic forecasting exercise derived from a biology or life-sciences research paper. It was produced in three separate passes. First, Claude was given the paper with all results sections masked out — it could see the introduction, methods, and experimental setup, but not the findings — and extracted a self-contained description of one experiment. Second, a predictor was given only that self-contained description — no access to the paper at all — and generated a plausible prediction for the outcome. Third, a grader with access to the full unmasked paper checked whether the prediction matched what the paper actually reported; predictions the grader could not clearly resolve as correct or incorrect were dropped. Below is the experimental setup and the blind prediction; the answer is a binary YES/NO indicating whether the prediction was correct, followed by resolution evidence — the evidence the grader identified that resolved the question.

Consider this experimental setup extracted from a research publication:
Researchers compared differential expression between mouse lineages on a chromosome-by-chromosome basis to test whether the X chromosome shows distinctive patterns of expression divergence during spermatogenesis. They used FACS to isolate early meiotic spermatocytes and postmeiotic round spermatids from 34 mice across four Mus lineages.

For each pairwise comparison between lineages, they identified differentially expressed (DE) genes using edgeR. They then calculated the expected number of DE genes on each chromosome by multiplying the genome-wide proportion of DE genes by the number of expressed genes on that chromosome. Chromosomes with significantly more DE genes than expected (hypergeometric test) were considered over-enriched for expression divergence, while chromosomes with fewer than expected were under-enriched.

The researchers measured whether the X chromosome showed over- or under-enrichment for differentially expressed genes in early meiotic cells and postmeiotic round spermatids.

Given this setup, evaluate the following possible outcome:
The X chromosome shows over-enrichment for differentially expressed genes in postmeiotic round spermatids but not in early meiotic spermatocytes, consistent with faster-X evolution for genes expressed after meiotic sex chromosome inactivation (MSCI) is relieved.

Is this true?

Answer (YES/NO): NO